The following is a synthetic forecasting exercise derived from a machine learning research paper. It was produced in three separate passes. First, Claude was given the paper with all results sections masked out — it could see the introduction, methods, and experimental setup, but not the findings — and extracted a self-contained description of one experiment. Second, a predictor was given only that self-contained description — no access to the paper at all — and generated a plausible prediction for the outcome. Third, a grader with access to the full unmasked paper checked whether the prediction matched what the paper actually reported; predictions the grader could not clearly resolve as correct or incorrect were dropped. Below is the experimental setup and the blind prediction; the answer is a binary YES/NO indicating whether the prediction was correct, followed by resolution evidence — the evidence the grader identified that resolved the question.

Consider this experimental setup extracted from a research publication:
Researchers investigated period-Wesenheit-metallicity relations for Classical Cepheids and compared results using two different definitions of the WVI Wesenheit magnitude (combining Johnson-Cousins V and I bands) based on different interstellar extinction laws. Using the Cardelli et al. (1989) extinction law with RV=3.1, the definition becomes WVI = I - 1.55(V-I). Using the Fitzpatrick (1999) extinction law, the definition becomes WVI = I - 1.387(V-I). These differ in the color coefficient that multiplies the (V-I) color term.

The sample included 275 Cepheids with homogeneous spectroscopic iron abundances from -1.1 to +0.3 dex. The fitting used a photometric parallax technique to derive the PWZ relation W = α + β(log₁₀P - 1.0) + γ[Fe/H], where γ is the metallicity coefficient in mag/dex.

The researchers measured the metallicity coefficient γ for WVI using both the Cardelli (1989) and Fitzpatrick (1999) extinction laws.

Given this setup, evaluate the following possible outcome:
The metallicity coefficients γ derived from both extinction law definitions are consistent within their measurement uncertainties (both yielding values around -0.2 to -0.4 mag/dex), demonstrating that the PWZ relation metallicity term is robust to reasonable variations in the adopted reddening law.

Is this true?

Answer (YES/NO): NO